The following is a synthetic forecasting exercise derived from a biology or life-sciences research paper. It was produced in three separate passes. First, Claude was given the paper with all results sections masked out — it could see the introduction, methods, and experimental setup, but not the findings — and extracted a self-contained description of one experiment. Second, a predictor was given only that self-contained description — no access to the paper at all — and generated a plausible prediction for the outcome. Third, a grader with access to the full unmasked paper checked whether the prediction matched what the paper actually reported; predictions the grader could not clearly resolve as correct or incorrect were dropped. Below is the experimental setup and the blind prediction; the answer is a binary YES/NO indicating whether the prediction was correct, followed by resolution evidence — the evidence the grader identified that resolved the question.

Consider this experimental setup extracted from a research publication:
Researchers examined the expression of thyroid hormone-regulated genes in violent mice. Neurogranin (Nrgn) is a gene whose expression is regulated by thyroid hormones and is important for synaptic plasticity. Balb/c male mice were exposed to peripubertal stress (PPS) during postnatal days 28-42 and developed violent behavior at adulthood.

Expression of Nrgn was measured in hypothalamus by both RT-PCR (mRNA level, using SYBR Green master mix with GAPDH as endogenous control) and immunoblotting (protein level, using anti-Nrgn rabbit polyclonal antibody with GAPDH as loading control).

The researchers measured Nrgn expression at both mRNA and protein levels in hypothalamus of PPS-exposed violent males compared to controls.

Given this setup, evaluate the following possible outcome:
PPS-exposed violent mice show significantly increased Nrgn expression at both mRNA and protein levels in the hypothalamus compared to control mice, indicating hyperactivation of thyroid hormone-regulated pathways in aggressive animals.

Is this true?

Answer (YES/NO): NO